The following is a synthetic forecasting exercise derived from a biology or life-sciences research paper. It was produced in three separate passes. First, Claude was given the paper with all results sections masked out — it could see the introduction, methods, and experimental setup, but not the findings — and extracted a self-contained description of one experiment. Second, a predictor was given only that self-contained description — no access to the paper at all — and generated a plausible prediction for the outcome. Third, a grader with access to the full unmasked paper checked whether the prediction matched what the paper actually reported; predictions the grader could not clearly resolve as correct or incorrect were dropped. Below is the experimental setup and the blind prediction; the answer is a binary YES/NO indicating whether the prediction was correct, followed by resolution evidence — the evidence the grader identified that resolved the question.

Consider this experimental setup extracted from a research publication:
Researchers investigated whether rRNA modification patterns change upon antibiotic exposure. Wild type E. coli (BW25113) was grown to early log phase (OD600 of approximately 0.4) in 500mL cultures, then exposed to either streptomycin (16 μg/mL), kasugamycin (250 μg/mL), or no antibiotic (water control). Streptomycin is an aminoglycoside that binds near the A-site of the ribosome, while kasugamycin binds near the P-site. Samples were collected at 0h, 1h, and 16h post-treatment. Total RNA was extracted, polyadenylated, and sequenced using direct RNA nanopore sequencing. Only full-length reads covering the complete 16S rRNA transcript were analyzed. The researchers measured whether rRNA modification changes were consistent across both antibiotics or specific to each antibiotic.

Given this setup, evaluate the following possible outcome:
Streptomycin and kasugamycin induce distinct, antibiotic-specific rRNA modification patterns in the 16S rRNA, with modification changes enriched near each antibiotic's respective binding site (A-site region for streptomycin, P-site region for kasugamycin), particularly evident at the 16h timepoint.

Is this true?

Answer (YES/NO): NO